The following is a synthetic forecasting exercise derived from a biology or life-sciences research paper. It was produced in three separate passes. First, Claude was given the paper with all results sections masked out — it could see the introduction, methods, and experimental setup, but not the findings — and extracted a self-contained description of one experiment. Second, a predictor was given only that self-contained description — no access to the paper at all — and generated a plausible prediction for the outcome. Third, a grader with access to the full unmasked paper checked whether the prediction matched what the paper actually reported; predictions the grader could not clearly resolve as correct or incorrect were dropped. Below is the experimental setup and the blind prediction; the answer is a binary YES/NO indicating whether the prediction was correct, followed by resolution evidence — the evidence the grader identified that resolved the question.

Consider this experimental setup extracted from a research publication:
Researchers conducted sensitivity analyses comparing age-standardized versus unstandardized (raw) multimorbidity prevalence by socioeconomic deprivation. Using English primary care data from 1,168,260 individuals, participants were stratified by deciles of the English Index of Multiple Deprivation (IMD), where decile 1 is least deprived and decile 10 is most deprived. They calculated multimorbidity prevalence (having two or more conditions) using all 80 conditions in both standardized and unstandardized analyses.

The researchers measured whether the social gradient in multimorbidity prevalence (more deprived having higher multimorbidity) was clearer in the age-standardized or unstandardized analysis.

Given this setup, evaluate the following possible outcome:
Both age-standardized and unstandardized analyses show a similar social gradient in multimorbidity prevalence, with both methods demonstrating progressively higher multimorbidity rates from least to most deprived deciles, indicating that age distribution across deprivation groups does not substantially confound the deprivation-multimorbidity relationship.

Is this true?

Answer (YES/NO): NO